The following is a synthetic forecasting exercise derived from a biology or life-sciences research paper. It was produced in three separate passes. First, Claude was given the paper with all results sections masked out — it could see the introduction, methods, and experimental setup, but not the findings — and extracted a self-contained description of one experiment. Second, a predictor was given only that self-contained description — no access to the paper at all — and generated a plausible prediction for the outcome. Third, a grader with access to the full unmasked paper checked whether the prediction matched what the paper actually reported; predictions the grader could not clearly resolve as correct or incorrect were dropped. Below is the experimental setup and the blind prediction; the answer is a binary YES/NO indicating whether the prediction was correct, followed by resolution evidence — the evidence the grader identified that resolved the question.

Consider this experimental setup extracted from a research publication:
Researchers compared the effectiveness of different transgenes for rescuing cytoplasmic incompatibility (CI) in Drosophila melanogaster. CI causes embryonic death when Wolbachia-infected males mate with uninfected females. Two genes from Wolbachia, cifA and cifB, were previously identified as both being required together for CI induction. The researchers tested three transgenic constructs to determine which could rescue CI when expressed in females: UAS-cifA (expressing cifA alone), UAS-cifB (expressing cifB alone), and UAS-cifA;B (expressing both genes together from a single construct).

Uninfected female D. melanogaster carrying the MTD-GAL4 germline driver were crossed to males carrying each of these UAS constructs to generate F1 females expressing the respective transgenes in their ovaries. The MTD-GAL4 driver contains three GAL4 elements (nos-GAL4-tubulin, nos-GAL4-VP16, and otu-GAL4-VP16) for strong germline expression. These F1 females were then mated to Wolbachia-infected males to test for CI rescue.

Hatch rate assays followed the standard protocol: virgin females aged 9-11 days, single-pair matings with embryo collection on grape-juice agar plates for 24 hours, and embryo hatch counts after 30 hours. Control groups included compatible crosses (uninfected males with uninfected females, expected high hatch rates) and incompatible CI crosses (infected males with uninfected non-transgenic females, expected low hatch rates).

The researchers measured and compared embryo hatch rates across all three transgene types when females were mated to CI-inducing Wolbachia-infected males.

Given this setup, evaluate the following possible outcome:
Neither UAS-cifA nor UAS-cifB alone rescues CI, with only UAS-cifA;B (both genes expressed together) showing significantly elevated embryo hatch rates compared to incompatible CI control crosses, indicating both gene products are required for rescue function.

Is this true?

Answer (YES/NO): NO